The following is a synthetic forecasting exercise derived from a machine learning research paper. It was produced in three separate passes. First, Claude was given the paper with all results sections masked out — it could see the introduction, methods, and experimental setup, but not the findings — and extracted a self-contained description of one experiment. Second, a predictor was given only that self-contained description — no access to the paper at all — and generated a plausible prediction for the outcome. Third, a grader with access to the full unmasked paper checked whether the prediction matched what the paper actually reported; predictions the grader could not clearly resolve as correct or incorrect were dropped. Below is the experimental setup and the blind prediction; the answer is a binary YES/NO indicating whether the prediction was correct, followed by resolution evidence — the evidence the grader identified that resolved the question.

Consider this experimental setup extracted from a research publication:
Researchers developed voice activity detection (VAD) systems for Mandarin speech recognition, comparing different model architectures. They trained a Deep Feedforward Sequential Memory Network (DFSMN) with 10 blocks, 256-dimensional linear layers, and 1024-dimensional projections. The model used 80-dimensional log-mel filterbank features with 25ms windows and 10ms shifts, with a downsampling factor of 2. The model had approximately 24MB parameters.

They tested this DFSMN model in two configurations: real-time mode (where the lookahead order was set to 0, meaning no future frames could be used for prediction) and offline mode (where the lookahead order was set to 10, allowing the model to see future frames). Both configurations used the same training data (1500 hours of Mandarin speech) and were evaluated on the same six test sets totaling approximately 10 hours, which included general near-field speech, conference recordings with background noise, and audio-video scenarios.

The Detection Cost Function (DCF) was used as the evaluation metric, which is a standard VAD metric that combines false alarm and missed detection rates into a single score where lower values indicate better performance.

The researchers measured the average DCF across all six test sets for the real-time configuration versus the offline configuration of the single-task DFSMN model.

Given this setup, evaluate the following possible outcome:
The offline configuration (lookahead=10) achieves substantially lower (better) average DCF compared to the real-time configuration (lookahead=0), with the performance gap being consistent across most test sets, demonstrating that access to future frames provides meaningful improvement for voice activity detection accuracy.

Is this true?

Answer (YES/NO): YES